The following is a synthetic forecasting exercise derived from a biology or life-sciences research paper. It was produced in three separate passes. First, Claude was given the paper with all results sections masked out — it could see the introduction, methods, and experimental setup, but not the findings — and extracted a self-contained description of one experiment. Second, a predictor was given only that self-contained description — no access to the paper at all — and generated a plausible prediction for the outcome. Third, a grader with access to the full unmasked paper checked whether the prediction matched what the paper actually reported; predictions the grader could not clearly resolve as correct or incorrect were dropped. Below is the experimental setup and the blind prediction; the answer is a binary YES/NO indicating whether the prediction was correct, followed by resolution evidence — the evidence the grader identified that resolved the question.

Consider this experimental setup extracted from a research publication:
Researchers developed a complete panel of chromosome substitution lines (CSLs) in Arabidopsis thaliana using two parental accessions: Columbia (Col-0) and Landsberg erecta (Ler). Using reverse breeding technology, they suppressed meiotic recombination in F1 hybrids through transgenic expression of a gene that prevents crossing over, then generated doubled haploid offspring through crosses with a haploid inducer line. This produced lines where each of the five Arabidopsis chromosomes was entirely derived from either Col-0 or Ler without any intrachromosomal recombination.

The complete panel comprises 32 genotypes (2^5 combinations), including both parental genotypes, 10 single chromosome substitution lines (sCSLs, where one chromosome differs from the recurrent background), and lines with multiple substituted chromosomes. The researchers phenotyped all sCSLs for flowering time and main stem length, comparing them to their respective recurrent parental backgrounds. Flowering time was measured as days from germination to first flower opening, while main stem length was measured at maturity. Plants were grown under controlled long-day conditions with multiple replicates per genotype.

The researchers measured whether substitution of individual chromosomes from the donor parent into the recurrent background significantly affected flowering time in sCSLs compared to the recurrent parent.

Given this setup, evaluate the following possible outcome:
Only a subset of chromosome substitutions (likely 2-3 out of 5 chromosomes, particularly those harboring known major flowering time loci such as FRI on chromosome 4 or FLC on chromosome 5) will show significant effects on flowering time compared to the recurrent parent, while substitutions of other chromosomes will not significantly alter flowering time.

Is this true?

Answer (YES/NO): NO